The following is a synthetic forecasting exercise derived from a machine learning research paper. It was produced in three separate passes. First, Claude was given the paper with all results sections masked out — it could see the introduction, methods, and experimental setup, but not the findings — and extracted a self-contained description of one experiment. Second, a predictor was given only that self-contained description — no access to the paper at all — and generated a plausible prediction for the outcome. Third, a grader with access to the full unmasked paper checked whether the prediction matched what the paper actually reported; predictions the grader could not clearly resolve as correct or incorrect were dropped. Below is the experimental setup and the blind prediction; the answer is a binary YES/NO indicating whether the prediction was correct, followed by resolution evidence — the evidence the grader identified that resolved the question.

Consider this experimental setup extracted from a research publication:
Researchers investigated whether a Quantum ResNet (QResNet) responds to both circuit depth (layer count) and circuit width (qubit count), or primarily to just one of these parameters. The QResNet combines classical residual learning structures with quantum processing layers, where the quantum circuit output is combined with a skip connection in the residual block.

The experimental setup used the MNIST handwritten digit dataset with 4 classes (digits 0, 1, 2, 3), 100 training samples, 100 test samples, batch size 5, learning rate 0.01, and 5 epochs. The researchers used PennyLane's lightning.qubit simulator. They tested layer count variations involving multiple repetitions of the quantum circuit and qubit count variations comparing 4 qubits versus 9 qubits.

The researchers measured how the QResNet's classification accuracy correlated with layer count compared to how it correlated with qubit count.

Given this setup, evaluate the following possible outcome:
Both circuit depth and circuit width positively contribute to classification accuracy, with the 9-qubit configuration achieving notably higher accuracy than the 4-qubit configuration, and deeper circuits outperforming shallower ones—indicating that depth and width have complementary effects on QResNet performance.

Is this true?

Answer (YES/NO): NO